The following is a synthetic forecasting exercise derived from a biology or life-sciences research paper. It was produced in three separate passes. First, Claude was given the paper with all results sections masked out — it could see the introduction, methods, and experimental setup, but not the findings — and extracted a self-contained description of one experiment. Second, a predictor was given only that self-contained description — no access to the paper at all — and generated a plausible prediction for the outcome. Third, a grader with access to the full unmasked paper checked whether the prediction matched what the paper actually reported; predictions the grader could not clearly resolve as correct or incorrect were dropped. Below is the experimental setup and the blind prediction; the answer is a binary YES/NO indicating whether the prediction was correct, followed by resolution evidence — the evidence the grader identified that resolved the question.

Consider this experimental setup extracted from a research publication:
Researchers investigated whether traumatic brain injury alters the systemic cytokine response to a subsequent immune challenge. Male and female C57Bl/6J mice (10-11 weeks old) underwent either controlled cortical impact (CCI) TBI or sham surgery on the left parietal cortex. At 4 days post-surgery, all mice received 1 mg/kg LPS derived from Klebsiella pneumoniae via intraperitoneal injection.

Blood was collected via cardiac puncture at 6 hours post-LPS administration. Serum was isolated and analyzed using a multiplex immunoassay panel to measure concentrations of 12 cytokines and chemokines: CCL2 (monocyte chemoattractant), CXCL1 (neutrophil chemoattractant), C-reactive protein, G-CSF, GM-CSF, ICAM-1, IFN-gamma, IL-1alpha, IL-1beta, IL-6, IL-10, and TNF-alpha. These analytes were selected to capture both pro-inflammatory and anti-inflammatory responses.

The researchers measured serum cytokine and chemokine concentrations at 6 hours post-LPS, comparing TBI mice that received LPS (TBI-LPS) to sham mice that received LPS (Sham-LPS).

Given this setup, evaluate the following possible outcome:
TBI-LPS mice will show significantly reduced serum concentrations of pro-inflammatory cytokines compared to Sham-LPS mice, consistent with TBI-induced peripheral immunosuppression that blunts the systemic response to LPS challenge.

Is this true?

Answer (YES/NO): NO